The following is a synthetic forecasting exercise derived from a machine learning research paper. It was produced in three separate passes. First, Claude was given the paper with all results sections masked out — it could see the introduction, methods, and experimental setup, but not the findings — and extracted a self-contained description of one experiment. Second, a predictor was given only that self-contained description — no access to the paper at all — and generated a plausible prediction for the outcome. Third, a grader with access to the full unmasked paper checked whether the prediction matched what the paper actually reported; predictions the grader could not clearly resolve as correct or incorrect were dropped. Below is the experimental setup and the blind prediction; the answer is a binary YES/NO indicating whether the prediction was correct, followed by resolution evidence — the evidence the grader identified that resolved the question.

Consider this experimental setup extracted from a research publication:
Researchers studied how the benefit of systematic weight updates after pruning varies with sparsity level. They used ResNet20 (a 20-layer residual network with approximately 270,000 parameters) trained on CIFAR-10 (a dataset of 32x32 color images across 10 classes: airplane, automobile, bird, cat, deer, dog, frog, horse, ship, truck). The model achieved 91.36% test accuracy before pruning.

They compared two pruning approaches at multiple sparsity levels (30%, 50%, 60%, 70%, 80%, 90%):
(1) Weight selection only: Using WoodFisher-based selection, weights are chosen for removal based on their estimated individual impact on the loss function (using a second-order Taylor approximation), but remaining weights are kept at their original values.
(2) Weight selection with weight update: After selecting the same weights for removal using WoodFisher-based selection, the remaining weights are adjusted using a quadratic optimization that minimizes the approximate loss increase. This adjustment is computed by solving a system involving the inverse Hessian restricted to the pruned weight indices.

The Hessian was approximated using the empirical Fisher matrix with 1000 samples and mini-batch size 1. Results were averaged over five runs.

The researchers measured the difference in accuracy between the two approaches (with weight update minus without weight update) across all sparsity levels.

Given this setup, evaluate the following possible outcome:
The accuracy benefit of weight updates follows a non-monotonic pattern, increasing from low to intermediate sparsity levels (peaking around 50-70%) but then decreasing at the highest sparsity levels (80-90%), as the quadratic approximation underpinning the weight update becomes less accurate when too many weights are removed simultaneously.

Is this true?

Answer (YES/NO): NO